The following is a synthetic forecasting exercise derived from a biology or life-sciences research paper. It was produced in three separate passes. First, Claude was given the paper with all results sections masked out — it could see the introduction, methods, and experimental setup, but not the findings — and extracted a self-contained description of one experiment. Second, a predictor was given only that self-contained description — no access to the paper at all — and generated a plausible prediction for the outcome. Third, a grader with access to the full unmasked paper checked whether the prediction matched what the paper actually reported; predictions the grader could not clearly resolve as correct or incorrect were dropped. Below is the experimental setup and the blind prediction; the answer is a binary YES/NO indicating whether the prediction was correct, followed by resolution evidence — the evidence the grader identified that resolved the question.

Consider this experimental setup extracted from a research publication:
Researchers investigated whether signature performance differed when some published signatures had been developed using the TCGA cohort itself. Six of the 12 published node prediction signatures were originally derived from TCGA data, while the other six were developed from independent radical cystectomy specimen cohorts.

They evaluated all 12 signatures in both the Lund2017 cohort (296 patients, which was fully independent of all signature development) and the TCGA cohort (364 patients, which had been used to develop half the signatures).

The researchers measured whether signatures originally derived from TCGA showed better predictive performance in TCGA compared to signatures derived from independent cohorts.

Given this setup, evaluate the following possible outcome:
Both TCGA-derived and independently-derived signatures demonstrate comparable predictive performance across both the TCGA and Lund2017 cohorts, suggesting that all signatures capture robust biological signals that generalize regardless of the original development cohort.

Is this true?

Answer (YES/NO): NO